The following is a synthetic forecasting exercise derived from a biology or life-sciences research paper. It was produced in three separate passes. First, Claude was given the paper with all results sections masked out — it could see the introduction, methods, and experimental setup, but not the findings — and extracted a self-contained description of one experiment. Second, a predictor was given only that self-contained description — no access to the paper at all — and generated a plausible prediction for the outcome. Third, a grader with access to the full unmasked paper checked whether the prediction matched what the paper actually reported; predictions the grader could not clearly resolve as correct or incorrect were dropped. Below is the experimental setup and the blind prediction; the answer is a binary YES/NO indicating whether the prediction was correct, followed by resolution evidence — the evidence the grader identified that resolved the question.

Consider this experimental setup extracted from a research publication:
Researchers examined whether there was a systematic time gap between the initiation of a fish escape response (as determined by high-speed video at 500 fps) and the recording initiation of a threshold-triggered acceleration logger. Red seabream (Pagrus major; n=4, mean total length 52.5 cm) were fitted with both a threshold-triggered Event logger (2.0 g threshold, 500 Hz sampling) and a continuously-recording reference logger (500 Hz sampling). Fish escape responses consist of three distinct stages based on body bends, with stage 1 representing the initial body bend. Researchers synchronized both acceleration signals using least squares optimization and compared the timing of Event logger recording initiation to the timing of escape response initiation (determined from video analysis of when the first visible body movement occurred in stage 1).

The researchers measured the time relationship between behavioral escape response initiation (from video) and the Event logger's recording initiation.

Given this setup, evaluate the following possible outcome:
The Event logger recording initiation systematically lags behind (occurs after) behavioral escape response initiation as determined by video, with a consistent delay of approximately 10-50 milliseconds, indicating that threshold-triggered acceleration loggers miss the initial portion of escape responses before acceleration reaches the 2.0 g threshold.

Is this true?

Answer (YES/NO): YES